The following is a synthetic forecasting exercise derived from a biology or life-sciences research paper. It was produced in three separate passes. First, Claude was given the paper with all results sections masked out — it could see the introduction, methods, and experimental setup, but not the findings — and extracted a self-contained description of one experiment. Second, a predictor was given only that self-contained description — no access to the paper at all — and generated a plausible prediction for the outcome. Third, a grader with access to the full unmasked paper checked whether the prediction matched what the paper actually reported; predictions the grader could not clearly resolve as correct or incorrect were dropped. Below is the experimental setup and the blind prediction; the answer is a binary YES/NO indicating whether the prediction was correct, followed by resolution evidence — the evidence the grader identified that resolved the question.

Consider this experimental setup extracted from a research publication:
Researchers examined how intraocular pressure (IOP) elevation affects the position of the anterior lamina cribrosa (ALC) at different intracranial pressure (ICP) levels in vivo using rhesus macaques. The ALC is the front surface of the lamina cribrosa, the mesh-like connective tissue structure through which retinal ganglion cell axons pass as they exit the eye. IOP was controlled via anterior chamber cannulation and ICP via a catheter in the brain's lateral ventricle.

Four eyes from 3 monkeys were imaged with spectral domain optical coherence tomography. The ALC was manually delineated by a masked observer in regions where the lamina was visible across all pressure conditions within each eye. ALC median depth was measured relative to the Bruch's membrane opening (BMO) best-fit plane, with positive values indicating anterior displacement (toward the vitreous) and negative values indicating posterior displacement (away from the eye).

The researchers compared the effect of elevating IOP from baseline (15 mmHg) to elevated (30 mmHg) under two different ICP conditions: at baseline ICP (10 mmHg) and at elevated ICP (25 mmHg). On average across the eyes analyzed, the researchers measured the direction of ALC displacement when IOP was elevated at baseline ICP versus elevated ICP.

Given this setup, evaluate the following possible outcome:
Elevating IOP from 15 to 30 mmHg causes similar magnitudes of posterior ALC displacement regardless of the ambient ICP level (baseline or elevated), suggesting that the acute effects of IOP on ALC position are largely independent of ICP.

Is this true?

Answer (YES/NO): NO